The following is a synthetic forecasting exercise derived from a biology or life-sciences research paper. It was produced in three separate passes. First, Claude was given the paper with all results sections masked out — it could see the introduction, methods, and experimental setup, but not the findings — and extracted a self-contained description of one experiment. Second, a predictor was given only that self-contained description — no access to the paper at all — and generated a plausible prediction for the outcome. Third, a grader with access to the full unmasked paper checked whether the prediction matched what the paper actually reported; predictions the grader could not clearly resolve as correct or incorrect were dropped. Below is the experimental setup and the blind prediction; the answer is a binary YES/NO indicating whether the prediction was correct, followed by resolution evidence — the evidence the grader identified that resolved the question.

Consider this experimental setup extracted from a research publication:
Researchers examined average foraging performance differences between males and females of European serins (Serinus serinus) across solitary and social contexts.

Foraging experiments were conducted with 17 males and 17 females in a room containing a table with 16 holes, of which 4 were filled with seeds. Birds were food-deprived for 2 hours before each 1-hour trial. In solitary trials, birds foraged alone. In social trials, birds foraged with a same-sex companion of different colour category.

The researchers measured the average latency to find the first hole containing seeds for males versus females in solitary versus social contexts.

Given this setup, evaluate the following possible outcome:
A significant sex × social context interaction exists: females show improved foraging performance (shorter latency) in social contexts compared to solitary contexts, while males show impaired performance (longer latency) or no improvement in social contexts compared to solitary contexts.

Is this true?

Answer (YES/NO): NO